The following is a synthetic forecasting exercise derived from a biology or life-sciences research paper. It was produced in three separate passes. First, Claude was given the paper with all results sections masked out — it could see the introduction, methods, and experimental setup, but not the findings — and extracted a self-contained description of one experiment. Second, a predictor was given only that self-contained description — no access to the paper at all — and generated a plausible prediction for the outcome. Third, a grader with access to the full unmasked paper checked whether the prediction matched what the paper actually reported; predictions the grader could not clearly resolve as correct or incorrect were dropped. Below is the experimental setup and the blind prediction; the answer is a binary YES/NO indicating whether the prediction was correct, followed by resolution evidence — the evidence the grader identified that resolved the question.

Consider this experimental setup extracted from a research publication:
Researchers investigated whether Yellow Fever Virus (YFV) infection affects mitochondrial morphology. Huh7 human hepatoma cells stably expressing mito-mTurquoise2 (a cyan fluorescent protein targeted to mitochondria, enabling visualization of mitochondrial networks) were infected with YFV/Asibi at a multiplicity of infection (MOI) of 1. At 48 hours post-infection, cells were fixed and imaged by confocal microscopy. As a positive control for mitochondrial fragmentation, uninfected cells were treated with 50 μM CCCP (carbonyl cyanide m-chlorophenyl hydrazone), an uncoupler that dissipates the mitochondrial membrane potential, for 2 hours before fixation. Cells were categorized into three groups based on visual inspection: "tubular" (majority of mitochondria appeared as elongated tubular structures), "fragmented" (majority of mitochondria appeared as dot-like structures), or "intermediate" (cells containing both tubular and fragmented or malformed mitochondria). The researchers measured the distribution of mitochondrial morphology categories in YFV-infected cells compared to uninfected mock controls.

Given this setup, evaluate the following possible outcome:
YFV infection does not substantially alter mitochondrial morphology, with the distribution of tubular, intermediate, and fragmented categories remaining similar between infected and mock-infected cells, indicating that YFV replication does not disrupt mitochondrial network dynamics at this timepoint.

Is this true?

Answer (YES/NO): NO